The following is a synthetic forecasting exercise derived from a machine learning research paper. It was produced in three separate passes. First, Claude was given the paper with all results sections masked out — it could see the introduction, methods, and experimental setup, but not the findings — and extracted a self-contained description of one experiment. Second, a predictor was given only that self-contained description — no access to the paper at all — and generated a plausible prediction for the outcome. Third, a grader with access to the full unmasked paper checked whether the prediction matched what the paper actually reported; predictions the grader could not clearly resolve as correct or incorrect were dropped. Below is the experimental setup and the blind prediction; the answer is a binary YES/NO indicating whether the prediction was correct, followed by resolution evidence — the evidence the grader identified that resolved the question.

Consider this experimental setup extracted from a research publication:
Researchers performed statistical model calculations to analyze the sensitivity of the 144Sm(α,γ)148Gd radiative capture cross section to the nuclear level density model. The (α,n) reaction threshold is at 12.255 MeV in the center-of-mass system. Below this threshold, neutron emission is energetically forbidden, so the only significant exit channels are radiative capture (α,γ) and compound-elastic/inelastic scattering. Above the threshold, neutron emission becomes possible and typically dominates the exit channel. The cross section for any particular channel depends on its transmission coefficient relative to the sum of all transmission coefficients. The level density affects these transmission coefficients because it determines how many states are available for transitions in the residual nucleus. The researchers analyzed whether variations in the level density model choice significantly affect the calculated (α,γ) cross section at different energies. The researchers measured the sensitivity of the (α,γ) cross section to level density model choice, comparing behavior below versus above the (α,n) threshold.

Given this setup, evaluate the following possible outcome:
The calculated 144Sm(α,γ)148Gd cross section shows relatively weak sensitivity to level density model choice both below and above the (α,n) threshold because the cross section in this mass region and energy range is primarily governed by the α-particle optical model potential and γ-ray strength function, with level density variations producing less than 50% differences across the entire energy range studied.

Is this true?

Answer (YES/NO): NO